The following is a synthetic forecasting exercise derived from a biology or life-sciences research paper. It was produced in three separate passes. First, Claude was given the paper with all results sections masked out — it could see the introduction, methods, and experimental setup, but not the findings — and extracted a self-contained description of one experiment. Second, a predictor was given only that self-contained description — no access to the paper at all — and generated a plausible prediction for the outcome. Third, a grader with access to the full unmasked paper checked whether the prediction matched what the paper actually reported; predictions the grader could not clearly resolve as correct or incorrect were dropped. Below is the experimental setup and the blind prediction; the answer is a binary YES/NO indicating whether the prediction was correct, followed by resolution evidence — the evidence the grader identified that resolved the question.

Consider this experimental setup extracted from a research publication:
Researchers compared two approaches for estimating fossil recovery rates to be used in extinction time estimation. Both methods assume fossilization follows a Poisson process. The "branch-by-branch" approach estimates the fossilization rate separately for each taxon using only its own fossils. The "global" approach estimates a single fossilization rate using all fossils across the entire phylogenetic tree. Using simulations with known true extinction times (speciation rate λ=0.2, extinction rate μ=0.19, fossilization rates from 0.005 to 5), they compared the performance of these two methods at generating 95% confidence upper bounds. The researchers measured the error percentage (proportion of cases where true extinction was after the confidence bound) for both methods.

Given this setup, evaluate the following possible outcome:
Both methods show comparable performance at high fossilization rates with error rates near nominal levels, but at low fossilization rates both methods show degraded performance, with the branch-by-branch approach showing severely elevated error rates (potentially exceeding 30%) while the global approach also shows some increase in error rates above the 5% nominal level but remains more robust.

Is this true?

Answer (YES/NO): NO